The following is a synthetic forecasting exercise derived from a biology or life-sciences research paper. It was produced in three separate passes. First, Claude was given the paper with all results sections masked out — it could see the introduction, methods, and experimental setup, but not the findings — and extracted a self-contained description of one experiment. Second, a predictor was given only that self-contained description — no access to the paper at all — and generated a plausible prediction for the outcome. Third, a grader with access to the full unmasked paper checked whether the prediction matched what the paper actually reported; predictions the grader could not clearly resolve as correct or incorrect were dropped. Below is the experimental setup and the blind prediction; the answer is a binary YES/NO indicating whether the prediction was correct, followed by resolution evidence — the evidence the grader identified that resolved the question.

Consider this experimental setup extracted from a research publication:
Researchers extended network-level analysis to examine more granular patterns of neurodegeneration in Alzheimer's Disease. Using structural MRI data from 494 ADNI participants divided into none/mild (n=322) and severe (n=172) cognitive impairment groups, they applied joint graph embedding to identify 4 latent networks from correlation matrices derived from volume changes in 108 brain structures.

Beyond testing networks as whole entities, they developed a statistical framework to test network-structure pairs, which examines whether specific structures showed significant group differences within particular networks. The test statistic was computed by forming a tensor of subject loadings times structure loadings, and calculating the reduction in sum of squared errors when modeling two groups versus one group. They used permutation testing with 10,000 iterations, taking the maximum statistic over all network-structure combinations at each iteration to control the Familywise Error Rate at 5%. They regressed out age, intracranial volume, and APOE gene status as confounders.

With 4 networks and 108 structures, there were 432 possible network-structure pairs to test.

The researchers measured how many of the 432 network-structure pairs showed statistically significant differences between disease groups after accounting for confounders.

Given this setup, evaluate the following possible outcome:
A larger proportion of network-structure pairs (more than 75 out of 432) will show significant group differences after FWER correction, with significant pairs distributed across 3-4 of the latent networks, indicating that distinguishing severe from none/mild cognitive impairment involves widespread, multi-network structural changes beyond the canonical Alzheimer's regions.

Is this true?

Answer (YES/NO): NO